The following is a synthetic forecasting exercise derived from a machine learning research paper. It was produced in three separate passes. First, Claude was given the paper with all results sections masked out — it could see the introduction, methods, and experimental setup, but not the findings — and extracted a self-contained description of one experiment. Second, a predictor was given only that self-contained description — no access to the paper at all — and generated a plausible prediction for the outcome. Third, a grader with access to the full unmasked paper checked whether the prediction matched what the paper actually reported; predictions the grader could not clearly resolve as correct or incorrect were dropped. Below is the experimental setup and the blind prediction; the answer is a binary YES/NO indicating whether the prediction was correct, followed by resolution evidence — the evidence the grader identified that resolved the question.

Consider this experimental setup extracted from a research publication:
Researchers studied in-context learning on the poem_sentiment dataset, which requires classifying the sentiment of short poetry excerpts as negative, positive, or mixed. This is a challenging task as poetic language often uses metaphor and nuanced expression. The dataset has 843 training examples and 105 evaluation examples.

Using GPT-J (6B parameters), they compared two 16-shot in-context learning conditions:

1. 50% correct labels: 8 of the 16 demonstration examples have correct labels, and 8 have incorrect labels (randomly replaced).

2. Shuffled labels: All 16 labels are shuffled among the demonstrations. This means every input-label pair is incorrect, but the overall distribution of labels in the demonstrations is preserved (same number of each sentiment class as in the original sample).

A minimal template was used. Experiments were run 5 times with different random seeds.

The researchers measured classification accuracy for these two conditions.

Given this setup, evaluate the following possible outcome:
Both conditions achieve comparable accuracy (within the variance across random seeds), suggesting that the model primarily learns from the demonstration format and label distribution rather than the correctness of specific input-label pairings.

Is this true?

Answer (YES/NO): YES